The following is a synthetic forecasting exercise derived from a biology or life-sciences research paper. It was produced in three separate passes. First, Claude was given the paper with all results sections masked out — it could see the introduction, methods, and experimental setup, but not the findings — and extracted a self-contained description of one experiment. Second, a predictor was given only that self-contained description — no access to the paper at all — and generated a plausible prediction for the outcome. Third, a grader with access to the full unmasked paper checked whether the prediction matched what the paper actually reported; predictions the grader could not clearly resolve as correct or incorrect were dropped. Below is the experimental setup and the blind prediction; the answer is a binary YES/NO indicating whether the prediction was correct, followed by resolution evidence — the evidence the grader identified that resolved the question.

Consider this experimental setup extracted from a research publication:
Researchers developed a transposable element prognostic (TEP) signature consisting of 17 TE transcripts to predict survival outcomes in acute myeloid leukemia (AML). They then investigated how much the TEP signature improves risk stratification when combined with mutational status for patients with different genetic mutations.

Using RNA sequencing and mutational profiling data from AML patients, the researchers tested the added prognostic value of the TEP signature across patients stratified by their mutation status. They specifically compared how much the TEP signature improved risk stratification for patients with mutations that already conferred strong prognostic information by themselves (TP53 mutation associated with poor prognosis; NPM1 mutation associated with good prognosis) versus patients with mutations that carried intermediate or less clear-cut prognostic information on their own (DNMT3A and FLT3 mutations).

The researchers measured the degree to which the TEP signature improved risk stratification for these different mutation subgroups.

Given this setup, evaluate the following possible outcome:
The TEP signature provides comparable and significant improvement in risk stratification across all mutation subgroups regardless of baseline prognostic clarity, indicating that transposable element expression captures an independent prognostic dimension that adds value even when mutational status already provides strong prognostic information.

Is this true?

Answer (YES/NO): NO